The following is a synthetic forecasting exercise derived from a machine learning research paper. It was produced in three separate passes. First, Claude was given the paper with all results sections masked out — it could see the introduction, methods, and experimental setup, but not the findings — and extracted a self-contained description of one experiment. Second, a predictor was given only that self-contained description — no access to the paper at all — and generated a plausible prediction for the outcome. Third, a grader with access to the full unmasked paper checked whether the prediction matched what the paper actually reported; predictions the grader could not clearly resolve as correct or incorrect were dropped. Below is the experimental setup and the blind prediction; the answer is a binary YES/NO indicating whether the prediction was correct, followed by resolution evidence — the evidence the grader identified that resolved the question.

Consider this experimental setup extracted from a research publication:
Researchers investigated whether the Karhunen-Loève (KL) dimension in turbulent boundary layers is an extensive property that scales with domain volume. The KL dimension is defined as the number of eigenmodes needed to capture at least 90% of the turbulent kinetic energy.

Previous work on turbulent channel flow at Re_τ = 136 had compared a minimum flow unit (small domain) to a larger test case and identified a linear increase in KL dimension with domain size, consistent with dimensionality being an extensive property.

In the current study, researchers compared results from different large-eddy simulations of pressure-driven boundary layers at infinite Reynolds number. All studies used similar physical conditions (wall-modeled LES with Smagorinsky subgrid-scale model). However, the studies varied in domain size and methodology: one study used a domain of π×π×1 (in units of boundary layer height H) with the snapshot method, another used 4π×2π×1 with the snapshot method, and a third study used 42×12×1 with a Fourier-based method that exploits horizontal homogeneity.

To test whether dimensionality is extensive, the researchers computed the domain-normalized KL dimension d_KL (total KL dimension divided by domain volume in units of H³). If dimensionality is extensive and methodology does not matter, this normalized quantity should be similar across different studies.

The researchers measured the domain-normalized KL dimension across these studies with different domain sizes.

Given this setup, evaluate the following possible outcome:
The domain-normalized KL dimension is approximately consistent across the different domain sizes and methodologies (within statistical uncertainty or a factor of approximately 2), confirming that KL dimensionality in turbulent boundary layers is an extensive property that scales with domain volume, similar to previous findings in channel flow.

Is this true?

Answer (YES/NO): NO